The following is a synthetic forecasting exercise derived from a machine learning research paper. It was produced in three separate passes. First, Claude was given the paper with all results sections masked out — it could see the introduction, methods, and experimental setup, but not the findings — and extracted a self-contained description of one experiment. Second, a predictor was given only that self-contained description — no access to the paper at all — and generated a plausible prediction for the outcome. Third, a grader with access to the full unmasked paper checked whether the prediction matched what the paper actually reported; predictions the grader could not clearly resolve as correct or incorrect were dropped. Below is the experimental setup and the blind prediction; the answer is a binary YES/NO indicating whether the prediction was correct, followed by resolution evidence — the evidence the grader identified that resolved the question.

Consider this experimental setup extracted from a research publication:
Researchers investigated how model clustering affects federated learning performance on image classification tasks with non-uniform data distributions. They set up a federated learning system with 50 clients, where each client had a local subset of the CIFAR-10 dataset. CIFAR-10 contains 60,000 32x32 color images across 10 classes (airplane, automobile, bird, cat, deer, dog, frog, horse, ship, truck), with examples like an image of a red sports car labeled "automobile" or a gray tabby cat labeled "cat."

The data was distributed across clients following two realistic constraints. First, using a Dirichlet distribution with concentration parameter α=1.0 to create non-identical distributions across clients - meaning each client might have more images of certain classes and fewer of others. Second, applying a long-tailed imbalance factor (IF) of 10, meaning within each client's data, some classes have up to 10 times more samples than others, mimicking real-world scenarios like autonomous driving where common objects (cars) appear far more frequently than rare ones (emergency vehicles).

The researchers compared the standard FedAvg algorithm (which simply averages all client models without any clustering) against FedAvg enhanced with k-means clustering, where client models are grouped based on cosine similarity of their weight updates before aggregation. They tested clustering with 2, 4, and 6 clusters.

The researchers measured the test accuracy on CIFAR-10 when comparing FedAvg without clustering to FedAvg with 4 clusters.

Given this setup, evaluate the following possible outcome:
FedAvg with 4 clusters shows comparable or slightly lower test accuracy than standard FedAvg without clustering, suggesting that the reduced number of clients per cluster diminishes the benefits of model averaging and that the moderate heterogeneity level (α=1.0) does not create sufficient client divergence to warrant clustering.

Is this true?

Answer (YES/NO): NO